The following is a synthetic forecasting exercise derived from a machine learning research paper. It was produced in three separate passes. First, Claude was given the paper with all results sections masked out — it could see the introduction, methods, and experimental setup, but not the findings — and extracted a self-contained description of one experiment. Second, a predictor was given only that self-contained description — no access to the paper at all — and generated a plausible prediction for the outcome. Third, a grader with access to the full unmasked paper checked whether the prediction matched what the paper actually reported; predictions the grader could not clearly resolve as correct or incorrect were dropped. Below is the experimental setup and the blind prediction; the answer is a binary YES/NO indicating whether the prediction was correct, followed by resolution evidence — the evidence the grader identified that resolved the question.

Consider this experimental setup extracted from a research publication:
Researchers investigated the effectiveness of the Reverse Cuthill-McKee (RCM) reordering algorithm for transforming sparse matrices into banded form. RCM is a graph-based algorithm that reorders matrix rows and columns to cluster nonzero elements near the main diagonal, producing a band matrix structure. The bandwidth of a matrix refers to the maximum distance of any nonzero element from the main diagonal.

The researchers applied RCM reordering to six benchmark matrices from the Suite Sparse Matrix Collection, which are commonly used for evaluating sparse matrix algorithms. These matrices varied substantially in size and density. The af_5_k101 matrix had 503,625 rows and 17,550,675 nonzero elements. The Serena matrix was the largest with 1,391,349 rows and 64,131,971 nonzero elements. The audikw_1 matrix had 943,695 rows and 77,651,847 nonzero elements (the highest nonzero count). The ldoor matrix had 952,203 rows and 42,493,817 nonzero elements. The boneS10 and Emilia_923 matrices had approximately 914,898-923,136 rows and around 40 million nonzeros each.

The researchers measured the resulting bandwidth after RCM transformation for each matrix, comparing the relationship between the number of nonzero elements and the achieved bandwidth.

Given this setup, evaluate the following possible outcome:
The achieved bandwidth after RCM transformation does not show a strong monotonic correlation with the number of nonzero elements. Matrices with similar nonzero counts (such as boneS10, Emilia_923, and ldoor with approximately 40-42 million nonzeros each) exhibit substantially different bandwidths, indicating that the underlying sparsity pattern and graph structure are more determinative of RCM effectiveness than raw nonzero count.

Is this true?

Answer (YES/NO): YES